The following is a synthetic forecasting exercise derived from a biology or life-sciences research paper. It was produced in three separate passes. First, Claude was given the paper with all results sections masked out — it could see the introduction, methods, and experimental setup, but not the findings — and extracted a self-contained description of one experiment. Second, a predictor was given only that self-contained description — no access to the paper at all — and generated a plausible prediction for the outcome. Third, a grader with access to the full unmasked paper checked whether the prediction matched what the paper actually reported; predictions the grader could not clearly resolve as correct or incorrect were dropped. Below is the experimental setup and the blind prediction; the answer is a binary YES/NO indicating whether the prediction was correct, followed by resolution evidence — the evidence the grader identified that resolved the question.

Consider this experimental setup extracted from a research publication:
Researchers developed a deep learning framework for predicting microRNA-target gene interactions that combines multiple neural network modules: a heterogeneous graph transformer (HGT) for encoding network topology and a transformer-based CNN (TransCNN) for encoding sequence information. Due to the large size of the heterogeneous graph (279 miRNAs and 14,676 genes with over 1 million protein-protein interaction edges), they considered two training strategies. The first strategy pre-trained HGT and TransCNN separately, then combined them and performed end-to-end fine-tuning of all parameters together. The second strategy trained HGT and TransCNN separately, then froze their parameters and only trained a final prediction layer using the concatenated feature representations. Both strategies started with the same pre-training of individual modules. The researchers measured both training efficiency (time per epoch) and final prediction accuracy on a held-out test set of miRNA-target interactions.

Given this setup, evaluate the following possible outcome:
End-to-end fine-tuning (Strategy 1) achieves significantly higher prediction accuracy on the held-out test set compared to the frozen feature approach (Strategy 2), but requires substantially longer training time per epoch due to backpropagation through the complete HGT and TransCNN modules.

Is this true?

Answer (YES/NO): NO